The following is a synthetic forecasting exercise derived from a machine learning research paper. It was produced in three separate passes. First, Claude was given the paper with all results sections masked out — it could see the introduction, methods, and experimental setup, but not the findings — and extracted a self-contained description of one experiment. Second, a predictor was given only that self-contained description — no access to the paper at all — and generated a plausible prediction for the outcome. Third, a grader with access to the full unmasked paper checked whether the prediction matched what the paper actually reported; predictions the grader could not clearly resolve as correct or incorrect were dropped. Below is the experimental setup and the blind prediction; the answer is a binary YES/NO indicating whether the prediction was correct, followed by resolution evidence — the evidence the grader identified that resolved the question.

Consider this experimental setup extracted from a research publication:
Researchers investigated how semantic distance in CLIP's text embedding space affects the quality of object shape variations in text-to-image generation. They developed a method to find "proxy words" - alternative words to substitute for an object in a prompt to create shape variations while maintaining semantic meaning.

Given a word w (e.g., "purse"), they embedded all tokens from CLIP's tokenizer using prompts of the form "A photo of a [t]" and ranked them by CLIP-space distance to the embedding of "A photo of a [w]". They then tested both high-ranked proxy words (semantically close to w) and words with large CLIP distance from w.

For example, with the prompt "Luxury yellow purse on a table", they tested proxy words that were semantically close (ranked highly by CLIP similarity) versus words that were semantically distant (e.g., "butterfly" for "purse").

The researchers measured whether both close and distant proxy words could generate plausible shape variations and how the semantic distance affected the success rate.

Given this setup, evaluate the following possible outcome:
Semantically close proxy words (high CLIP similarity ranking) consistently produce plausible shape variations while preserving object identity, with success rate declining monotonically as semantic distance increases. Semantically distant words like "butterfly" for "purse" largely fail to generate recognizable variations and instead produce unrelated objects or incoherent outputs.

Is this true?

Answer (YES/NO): NO